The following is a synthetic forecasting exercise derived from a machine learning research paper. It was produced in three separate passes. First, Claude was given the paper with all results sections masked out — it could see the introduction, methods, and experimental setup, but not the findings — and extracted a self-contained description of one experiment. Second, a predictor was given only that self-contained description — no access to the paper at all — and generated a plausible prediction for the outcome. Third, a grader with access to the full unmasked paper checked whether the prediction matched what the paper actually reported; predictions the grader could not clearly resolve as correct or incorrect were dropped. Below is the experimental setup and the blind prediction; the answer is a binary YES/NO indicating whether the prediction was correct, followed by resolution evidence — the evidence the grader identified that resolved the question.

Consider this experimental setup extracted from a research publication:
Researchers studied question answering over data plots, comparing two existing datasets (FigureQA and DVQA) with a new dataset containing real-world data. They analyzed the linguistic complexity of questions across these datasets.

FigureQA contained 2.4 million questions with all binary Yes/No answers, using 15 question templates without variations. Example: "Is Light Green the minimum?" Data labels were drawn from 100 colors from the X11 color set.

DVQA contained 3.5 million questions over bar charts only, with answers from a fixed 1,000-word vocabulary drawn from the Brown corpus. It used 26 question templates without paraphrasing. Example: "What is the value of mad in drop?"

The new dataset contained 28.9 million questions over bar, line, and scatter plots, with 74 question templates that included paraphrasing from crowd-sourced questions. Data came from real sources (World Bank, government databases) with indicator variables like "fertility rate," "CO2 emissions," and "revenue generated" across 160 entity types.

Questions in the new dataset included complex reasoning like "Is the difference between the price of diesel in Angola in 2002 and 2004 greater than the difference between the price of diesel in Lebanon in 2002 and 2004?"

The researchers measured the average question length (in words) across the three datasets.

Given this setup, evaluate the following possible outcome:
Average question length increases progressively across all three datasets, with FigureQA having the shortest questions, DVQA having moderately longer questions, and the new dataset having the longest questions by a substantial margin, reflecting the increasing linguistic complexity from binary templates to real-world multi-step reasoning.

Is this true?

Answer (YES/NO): YES